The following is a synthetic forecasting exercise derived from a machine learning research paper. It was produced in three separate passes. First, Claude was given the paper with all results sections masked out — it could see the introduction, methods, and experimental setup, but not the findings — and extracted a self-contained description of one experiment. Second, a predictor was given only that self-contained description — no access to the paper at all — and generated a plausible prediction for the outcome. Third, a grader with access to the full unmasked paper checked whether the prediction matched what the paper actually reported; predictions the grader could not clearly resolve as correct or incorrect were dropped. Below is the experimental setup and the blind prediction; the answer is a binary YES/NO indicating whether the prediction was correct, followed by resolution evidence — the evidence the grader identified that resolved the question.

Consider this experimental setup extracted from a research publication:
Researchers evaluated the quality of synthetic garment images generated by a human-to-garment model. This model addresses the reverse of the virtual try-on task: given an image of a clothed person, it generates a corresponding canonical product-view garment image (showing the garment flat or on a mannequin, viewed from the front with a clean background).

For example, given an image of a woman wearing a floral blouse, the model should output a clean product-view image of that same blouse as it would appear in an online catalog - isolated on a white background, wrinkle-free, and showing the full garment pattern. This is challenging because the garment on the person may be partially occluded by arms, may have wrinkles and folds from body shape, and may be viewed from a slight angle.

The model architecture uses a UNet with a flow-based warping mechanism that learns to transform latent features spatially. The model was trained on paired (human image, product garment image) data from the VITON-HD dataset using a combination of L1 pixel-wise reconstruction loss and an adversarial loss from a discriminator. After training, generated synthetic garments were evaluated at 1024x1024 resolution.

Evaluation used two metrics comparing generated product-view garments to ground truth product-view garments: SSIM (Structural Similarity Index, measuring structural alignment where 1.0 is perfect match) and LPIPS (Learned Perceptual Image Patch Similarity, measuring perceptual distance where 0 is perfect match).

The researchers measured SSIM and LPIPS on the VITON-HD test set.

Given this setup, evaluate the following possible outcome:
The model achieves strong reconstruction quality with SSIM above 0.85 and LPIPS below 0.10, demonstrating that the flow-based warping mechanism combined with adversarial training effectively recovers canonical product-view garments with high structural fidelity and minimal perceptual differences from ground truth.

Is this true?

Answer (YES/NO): NO